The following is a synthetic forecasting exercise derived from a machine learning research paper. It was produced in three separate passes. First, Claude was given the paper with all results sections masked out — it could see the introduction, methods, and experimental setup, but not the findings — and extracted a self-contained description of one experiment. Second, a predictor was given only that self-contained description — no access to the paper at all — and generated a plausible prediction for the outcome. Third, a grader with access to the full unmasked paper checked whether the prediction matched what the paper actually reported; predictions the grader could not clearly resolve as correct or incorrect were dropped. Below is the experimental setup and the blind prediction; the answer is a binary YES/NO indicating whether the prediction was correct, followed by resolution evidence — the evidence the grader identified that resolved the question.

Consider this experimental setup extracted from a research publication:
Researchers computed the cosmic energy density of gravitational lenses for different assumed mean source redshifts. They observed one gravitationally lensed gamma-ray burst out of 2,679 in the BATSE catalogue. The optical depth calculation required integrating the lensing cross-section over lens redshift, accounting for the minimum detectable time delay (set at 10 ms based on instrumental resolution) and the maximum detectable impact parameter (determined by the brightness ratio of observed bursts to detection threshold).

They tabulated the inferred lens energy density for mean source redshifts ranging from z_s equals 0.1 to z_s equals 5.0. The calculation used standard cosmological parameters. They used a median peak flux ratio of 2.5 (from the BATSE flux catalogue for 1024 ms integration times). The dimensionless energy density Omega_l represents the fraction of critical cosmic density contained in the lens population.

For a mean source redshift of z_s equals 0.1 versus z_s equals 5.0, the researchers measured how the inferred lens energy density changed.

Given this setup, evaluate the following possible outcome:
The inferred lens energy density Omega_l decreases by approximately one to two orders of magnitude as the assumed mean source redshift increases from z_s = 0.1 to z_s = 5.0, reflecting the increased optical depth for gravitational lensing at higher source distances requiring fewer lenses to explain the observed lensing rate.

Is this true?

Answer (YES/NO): NO